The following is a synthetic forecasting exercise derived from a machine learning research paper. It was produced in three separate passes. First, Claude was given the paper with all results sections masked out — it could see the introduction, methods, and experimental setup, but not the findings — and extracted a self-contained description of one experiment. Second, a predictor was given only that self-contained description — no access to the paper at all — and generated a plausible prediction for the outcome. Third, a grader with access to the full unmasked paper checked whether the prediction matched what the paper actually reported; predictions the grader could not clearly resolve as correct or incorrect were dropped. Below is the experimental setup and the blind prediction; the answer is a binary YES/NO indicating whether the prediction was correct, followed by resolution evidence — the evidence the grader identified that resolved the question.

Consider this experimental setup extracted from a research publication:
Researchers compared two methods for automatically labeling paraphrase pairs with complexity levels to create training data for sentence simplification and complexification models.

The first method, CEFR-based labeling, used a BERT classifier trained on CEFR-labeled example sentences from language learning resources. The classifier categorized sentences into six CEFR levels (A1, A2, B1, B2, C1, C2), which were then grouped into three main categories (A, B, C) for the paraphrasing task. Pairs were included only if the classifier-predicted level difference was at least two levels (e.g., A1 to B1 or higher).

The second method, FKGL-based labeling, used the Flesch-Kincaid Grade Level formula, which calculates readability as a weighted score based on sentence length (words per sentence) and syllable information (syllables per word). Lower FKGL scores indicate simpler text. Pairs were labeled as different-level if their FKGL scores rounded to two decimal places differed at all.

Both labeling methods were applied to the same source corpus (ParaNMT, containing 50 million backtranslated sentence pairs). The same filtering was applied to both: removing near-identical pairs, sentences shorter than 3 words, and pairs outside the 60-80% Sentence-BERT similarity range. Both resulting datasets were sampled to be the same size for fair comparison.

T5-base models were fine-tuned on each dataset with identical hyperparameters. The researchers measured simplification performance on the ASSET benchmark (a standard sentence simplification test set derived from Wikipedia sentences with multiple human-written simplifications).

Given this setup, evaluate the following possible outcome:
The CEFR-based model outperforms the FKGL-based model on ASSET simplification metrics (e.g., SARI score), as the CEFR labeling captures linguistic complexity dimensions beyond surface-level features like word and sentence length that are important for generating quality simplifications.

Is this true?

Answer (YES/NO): YES